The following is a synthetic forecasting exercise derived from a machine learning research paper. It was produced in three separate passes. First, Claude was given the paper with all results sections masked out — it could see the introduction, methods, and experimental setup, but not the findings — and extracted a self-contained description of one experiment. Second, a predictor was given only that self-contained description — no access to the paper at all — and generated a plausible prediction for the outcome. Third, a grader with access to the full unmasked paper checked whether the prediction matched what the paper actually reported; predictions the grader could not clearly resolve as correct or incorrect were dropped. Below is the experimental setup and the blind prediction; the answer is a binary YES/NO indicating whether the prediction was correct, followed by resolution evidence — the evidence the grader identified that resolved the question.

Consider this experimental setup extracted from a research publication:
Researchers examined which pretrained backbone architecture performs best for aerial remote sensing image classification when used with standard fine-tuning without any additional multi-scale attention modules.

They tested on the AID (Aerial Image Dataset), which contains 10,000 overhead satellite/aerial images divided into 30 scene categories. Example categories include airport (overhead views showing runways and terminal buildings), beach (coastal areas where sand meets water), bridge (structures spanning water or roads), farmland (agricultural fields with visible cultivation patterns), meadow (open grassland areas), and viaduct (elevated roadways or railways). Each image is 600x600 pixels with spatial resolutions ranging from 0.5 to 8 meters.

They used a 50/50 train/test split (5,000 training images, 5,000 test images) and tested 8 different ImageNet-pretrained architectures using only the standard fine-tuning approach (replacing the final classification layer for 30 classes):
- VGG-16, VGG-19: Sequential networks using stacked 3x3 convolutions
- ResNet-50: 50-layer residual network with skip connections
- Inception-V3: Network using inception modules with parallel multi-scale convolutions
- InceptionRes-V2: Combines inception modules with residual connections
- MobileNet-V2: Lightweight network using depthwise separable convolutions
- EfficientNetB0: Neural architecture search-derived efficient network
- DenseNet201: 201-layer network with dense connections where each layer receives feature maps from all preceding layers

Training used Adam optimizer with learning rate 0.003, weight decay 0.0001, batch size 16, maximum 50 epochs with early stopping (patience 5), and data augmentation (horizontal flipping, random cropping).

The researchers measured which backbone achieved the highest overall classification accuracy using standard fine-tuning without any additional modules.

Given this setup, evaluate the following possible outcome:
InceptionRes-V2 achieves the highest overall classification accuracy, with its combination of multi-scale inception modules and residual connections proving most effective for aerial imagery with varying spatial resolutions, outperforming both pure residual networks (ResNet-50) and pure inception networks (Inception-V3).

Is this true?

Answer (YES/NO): NO